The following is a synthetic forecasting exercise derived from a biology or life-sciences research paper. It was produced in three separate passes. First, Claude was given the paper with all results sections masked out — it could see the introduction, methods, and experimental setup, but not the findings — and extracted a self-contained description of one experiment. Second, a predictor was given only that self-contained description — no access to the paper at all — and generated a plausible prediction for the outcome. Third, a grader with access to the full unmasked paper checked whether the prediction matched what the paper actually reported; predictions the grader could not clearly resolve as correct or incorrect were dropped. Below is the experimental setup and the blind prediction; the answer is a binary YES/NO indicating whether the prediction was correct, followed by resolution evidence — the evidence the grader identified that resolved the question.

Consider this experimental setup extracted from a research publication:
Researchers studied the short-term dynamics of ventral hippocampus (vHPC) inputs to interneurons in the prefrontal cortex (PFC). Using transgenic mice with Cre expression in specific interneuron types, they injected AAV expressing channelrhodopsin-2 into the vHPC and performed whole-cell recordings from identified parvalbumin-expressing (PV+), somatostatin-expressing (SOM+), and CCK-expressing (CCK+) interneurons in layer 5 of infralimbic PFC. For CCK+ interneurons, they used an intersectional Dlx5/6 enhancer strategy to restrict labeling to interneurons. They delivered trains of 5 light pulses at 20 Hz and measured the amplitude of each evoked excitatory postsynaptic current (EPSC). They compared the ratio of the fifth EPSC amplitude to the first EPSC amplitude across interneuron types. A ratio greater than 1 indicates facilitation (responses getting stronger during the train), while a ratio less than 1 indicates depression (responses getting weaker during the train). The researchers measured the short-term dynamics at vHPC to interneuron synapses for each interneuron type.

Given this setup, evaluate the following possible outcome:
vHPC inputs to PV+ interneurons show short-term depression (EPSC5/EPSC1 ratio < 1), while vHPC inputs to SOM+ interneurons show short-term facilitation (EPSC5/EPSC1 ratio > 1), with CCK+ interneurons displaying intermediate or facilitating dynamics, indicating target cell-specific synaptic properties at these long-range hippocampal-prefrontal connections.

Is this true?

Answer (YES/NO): NO